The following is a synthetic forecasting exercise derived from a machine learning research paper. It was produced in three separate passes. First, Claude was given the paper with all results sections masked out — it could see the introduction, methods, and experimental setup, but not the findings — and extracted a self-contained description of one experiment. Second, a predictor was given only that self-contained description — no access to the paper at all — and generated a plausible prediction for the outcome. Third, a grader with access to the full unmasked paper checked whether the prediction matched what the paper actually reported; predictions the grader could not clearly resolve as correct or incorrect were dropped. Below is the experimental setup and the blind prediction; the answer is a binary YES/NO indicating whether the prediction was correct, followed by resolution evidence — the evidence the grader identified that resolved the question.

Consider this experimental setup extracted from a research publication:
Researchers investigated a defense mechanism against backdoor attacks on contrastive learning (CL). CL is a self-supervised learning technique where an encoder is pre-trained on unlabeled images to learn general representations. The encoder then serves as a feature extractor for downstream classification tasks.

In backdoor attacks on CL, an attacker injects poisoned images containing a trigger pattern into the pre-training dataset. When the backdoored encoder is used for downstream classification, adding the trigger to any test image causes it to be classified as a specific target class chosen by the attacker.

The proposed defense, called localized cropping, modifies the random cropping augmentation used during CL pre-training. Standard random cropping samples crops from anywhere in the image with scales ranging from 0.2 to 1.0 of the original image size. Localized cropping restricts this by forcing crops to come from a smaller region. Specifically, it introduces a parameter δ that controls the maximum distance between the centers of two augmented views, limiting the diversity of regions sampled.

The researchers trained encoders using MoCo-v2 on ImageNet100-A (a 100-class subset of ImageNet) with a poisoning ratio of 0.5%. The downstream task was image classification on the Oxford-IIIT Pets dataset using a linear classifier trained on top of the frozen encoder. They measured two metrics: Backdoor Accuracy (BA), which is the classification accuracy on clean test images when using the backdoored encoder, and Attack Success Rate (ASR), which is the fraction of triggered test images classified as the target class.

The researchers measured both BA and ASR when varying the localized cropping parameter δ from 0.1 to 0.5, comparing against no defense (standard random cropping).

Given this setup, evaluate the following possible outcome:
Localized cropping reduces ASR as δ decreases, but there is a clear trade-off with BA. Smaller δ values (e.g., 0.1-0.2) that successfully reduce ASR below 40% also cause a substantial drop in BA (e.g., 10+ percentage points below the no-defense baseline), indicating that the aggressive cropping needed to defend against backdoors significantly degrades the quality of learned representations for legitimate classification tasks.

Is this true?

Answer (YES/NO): NO